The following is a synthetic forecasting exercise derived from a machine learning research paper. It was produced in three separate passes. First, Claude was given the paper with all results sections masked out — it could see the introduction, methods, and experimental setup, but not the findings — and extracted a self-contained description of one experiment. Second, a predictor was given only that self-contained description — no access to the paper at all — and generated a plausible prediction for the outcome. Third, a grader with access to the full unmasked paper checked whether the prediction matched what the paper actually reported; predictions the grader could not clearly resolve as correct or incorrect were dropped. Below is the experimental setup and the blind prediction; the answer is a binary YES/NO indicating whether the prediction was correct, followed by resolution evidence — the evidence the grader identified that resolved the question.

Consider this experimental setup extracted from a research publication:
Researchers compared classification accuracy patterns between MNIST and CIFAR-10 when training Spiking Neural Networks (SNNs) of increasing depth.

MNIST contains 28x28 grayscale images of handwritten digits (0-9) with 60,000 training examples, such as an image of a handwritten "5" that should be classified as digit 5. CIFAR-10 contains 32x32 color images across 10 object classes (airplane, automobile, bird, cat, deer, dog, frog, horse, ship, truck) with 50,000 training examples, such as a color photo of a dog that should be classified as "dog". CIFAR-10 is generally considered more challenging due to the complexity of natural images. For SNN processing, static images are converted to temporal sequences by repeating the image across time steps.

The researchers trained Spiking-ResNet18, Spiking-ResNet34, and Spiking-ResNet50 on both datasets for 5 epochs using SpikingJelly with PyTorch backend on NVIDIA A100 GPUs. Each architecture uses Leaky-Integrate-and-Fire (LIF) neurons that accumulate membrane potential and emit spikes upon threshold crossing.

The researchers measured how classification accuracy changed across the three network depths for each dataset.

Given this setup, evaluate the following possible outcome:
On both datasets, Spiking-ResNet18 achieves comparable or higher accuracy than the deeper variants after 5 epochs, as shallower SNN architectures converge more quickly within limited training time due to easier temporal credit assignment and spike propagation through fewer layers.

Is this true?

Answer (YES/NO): YES